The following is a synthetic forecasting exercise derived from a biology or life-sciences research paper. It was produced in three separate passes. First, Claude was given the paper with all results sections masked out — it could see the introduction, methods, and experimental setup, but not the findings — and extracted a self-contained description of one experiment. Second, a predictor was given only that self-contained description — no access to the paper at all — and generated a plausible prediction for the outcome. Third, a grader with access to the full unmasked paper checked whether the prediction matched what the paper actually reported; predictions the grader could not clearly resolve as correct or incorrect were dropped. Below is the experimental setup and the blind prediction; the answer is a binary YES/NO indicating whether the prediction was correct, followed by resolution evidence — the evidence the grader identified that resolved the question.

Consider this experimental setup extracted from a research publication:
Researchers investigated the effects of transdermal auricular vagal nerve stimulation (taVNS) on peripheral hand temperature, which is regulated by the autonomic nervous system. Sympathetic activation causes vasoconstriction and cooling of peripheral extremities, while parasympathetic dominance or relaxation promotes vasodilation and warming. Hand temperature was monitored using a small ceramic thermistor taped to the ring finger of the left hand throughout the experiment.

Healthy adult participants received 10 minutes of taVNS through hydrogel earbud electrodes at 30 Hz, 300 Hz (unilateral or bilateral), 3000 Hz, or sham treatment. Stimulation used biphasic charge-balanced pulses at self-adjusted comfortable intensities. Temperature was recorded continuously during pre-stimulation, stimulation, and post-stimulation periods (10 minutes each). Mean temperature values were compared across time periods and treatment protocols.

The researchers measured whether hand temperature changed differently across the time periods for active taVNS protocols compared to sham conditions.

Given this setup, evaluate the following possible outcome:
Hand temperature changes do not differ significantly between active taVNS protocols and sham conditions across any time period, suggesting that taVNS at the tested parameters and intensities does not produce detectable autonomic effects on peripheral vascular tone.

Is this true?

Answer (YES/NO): NO